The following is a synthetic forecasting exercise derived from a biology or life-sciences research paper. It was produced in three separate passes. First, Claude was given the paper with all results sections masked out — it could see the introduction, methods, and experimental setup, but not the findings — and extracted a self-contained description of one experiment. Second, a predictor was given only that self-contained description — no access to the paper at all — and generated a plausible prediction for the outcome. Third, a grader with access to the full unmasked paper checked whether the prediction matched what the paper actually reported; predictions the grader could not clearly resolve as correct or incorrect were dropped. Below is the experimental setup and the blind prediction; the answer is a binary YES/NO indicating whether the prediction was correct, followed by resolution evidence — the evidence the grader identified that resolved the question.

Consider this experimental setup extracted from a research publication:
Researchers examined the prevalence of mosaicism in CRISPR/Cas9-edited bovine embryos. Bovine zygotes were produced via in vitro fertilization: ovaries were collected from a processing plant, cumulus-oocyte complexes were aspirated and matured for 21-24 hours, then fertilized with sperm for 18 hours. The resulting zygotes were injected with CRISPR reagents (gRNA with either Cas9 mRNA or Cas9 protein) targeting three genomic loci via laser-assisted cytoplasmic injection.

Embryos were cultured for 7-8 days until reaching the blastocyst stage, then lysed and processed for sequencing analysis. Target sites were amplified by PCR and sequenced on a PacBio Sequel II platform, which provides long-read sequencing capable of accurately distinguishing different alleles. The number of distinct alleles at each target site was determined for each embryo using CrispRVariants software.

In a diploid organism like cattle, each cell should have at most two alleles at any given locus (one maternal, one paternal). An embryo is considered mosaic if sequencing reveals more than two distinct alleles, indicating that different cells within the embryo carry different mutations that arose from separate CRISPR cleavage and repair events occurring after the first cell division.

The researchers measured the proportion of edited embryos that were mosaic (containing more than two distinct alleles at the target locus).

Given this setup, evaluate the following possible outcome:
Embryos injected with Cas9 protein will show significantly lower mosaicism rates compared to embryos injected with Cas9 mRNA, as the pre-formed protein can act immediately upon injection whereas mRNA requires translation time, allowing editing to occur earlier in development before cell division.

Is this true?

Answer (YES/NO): NO